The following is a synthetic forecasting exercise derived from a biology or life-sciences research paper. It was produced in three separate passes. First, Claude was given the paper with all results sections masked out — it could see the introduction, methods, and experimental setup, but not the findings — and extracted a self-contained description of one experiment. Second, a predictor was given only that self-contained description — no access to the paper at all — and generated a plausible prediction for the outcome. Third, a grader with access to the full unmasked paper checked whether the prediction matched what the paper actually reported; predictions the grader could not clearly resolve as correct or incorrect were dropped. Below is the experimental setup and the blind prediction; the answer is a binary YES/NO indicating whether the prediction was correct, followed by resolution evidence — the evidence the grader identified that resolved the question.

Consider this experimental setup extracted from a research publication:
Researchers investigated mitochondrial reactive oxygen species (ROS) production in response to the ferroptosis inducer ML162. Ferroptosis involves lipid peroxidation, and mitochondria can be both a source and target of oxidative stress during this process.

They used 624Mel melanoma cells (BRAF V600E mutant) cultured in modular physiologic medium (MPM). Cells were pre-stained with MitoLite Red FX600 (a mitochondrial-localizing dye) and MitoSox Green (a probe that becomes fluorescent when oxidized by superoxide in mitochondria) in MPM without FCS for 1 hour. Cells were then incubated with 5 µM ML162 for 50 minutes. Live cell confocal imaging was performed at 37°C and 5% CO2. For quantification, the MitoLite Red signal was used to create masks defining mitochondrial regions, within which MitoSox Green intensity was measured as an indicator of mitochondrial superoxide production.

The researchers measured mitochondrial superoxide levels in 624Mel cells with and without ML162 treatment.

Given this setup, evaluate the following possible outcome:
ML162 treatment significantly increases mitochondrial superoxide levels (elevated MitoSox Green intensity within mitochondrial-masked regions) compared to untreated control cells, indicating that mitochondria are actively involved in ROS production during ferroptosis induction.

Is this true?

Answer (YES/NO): YES